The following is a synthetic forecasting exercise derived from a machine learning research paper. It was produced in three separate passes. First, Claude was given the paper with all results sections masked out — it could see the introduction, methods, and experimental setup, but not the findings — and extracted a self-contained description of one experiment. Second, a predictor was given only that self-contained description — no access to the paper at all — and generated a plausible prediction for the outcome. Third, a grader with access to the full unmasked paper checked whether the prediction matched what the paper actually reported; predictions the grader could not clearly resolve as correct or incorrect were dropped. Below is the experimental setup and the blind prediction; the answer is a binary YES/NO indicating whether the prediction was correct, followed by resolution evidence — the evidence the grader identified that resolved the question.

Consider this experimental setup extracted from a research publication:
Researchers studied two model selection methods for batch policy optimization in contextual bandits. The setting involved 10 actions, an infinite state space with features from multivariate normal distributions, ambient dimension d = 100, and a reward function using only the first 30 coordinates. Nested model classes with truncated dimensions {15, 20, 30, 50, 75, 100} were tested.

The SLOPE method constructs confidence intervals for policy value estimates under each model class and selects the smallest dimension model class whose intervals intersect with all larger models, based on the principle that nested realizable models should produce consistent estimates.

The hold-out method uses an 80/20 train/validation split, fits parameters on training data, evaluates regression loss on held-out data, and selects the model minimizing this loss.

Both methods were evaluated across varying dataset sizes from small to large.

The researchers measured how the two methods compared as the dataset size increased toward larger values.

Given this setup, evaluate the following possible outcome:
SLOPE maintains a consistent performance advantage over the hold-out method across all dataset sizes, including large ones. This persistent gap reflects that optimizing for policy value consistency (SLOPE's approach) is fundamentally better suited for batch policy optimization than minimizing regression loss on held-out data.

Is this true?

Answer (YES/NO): NO